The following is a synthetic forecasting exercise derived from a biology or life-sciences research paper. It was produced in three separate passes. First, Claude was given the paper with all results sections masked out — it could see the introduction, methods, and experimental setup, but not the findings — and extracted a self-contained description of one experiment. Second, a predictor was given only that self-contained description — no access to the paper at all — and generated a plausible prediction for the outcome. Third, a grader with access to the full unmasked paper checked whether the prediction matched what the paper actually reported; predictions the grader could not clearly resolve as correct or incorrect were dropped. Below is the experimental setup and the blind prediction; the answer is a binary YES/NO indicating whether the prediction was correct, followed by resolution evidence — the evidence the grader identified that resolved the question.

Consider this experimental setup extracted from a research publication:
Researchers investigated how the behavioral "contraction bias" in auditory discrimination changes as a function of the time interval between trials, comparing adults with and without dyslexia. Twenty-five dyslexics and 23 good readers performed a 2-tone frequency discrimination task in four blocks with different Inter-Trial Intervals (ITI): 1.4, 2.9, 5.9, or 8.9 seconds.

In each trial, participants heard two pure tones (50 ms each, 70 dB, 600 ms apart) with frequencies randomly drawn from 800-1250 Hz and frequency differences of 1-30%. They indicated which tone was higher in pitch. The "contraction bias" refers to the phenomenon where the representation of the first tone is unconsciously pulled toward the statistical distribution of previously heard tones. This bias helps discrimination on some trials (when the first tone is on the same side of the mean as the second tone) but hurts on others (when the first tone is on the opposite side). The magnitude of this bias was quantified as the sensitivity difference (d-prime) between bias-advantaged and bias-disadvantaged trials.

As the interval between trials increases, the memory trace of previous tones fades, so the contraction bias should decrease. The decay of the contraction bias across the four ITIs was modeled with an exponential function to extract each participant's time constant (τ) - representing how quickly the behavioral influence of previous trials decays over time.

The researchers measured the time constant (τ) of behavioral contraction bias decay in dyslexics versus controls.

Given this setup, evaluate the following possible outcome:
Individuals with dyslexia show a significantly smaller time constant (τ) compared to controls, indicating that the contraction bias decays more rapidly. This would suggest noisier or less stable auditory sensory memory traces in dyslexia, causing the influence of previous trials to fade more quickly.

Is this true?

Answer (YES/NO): YES